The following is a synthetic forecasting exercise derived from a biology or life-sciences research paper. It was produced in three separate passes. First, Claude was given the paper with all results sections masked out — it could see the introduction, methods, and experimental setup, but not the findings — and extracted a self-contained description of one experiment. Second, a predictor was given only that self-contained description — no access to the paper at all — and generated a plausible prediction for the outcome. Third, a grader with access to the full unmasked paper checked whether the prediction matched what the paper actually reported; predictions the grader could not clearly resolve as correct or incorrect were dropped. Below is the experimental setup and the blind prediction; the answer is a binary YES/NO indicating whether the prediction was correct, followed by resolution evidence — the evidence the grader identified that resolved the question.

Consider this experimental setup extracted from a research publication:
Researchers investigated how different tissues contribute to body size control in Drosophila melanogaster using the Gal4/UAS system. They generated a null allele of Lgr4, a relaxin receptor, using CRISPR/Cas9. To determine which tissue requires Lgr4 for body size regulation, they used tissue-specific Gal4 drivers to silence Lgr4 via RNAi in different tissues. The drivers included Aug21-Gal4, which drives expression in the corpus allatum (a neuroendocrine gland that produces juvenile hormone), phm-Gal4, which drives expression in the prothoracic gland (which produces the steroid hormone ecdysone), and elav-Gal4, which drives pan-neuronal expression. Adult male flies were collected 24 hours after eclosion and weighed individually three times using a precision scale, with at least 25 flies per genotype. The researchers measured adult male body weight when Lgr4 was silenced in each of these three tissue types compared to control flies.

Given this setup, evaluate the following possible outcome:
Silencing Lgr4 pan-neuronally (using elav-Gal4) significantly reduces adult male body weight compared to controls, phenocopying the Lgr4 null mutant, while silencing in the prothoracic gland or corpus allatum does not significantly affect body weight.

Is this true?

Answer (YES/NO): NO